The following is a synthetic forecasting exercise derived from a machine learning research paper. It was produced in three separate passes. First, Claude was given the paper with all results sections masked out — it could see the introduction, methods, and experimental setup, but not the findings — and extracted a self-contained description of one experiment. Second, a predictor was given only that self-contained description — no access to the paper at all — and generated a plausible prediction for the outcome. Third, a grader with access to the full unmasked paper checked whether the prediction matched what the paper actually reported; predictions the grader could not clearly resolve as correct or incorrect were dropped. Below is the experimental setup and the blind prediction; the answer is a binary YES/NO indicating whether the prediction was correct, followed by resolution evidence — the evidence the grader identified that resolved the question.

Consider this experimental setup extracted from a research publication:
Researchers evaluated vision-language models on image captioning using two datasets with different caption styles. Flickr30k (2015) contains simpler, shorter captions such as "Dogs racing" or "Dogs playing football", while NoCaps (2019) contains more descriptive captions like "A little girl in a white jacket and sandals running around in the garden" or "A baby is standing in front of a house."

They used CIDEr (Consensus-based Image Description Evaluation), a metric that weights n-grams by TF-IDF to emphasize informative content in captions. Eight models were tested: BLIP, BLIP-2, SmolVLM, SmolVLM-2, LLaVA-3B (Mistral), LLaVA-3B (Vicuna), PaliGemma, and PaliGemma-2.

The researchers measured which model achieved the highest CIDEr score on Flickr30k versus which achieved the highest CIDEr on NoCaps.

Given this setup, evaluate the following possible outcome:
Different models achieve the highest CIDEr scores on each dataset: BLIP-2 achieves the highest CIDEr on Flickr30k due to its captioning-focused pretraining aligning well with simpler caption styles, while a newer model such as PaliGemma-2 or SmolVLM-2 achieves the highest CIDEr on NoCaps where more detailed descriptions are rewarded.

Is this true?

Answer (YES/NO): NO